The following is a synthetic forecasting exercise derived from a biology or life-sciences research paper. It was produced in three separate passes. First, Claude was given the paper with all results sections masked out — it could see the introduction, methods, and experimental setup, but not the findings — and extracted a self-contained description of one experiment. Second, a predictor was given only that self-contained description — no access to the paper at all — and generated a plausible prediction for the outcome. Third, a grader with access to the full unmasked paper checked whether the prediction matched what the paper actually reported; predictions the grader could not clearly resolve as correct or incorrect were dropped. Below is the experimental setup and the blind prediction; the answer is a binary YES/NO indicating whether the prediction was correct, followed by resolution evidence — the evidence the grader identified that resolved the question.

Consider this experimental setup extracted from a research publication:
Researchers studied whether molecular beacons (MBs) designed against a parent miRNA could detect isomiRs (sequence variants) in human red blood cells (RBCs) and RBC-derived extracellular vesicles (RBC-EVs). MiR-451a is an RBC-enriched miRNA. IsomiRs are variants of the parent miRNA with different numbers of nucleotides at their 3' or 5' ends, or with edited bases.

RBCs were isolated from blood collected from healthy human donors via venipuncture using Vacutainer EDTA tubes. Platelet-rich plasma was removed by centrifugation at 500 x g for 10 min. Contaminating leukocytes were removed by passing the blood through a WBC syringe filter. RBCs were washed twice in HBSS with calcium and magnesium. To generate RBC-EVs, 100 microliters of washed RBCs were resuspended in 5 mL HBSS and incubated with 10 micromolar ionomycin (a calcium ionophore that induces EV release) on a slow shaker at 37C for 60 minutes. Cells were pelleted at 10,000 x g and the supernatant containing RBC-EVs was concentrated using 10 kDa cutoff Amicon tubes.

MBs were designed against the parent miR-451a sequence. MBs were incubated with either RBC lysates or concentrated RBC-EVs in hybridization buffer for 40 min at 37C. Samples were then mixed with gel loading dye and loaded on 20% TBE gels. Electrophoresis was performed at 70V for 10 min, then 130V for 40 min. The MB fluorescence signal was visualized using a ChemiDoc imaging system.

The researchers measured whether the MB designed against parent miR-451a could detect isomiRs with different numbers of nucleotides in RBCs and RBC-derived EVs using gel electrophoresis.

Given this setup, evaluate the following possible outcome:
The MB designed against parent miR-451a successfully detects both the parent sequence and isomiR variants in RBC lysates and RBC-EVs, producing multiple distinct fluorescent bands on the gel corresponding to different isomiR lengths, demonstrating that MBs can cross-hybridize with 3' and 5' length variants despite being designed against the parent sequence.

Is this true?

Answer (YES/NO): NO